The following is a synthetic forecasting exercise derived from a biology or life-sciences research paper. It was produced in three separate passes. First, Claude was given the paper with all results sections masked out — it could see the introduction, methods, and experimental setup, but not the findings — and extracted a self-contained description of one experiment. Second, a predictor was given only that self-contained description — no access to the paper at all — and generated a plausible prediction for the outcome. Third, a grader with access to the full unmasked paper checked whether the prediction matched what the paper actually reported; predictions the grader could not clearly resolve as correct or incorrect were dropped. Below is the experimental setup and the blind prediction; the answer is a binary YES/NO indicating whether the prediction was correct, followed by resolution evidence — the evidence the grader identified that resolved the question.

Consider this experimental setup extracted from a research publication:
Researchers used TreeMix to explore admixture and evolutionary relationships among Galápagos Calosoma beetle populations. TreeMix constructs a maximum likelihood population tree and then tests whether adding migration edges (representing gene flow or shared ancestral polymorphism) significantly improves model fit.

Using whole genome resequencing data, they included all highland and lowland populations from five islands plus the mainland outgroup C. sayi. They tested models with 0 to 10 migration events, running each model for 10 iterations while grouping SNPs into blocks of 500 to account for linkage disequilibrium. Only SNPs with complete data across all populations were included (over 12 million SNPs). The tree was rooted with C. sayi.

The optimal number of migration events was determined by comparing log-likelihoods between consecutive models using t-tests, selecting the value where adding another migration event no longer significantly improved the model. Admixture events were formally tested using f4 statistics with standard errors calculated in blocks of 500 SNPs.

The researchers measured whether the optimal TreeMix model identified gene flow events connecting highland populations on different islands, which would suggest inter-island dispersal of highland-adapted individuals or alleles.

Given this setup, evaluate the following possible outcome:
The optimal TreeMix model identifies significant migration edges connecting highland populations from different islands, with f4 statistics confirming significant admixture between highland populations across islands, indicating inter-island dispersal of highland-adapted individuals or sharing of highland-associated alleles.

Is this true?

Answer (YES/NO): YES